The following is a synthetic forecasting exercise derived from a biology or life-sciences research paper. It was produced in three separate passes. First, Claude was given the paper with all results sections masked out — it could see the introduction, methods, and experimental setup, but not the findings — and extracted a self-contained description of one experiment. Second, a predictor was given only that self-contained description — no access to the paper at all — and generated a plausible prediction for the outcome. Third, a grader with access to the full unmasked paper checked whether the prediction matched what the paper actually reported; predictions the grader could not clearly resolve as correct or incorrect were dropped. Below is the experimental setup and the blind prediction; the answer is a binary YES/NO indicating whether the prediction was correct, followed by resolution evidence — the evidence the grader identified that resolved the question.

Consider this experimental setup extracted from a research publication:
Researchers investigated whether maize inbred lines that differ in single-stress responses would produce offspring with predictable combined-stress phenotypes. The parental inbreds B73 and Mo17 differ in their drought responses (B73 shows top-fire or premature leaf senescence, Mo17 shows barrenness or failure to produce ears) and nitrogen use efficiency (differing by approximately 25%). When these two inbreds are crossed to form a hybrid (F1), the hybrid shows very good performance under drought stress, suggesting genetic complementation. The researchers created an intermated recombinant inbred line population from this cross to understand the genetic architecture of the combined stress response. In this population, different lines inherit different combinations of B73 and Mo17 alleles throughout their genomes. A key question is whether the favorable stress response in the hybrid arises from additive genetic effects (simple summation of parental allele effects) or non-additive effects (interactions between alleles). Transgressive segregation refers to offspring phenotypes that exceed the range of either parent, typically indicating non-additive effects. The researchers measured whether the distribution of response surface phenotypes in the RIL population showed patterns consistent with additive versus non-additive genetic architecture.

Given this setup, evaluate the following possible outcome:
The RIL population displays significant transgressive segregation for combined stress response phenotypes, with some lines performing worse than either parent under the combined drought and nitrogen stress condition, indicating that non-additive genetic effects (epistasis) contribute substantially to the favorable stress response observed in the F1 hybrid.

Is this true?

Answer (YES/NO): NO